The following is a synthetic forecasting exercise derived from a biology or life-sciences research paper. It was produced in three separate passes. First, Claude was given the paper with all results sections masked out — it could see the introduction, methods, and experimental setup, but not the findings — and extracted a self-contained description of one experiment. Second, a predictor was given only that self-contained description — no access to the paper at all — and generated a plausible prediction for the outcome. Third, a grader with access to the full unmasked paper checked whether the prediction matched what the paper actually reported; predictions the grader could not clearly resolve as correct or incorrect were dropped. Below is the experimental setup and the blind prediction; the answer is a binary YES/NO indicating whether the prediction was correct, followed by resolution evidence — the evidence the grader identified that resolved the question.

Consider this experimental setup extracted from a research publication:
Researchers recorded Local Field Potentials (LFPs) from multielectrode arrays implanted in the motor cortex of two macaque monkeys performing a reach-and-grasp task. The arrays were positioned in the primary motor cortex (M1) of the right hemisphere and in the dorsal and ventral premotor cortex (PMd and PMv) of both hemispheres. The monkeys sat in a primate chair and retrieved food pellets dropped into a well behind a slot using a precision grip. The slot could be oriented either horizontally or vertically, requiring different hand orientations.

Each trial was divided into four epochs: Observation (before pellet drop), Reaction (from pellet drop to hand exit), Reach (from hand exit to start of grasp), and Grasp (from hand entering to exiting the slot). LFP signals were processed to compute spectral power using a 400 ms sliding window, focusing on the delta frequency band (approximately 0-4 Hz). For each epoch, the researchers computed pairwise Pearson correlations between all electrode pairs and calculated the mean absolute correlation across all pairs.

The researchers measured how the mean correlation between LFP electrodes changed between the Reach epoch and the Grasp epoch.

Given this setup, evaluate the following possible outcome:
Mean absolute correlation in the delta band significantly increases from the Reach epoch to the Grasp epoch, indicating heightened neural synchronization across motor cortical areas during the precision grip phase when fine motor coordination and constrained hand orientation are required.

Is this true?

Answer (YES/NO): NO